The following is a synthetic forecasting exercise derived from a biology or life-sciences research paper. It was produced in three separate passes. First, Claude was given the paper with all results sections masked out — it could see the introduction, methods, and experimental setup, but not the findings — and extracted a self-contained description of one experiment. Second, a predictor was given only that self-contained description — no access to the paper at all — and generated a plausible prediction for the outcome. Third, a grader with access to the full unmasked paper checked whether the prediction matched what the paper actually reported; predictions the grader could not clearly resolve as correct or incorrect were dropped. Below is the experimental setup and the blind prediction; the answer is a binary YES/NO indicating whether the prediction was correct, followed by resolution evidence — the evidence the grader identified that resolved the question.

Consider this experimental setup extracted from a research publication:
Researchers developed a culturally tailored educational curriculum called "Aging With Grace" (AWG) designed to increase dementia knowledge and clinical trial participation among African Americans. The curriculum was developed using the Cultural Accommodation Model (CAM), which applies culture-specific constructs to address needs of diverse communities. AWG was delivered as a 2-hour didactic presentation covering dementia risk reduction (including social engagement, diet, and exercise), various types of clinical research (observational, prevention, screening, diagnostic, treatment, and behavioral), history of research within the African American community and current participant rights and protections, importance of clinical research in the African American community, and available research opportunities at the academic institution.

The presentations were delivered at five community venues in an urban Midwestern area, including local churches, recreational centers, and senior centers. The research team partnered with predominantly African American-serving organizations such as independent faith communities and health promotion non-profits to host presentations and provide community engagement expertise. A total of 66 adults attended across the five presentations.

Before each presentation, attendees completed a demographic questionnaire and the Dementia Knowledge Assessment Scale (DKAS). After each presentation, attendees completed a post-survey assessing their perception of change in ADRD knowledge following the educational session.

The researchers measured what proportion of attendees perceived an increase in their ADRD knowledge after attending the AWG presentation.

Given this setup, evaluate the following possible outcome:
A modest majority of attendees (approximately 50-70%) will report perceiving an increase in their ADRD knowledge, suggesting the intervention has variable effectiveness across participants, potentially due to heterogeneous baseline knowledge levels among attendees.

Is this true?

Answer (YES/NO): NO